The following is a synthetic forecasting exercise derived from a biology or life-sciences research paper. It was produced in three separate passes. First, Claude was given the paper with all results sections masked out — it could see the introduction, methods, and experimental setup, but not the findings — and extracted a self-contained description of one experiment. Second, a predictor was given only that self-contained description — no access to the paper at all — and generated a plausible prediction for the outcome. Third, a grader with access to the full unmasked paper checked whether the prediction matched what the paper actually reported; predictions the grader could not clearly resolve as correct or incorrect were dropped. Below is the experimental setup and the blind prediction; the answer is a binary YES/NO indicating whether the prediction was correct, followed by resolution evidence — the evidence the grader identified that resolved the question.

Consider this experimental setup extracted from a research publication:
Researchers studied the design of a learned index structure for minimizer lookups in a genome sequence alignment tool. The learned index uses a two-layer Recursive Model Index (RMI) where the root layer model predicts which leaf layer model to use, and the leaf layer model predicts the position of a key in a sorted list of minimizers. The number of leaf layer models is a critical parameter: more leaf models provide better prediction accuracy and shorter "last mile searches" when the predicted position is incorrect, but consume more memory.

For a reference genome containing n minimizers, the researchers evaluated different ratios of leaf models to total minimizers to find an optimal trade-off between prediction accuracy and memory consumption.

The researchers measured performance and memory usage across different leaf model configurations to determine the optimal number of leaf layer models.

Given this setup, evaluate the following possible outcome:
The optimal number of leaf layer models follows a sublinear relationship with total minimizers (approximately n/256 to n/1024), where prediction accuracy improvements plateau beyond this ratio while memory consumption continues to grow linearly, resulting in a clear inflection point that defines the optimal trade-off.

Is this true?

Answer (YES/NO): NO